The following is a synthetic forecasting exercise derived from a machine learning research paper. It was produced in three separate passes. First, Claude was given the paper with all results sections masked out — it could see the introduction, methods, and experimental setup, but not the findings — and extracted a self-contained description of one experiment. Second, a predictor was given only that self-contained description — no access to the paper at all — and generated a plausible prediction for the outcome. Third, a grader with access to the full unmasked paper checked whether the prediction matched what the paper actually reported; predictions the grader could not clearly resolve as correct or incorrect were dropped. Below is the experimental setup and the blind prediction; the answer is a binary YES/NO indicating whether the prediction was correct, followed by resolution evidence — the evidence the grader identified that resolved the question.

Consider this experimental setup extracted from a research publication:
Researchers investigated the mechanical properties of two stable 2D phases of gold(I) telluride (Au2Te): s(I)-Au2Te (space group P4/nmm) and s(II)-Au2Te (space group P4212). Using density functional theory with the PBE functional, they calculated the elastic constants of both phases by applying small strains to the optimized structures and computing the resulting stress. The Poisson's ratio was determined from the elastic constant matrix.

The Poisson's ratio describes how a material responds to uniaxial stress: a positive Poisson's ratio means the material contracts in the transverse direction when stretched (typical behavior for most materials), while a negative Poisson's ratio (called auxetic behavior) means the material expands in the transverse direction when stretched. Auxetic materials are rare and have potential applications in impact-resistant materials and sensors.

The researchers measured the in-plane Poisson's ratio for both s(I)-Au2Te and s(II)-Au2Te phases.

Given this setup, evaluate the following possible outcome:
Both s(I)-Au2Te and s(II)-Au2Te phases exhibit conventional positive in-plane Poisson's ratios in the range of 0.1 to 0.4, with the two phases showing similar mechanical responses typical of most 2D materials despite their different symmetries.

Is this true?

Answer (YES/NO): NO